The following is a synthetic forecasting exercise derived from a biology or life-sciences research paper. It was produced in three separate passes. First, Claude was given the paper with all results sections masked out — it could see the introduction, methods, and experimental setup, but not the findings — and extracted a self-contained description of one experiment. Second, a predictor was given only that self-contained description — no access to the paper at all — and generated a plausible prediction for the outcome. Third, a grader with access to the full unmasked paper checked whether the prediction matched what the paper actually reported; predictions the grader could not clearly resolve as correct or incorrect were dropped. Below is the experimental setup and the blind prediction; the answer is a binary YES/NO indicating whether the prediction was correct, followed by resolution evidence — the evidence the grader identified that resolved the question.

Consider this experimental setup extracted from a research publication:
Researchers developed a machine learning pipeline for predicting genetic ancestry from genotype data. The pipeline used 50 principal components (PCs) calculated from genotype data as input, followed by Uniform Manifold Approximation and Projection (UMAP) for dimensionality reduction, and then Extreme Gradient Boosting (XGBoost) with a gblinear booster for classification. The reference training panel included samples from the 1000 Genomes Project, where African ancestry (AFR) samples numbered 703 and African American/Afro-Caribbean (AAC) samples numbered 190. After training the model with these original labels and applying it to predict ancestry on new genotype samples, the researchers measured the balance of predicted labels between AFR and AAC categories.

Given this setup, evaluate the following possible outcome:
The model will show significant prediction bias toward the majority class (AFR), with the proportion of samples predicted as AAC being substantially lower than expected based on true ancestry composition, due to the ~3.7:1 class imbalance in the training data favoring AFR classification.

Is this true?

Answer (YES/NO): NO